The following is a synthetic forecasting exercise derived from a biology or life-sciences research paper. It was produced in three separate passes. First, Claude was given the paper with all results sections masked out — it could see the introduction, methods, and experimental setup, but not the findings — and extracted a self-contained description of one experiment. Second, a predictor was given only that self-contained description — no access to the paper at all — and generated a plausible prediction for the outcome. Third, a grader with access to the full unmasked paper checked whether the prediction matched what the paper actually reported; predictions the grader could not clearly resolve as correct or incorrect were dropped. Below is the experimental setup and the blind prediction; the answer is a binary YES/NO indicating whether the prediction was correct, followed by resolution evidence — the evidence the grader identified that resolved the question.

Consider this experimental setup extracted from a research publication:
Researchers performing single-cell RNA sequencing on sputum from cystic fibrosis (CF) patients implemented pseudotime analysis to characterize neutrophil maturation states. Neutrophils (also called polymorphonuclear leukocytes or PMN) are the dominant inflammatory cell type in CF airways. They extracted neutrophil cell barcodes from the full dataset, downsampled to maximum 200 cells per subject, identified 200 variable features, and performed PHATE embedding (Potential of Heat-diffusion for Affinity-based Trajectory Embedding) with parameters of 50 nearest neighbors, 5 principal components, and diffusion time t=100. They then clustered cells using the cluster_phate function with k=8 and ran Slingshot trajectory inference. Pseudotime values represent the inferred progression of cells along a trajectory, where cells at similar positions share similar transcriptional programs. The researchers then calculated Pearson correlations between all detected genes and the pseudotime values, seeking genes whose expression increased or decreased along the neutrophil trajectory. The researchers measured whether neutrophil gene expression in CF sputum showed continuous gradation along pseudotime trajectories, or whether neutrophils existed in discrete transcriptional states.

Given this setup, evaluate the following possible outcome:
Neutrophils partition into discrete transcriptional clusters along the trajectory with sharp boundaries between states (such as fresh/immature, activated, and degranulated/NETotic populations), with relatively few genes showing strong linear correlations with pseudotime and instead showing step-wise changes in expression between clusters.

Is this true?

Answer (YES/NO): NO